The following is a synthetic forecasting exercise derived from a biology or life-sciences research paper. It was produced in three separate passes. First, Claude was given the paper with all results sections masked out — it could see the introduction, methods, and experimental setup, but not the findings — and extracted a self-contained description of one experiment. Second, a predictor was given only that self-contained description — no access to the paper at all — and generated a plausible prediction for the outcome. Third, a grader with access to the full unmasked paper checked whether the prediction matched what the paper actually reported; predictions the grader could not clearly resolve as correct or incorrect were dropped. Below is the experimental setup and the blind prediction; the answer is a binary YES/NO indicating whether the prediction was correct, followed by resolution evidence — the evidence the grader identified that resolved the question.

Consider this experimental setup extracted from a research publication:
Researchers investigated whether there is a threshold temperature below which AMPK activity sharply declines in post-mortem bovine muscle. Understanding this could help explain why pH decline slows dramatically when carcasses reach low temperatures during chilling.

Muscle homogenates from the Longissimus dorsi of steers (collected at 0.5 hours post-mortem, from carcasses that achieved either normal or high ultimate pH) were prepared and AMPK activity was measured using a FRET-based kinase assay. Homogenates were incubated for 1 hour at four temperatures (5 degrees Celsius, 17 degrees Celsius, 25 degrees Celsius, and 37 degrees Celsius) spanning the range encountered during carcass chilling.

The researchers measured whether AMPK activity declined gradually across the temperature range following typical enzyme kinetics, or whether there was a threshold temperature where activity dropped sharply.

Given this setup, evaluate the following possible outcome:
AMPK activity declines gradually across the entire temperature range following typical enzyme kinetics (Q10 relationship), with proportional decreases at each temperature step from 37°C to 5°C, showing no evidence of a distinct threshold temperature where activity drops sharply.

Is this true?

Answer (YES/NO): NO